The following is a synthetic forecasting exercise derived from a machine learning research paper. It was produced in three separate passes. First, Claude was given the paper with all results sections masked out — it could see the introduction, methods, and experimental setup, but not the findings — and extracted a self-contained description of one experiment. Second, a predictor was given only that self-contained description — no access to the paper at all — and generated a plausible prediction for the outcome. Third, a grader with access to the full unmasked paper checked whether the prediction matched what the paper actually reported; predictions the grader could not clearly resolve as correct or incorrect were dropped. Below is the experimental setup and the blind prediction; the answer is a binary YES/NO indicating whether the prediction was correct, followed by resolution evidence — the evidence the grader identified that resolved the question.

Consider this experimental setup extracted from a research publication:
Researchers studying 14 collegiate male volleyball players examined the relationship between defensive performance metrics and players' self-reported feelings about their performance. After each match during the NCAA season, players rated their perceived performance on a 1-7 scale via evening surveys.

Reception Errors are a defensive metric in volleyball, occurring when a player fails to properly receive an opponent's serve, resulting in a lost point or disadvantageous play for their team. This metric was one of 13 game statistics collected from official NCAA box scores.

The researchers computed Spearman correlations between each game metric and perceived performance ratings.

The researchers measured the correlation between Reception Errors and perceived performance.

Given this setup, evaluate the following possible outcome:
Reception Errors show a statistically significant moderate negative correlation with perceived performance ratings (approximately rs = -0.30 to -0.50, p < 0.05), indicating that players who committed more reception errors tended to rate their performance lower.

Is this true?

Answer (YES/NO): NO